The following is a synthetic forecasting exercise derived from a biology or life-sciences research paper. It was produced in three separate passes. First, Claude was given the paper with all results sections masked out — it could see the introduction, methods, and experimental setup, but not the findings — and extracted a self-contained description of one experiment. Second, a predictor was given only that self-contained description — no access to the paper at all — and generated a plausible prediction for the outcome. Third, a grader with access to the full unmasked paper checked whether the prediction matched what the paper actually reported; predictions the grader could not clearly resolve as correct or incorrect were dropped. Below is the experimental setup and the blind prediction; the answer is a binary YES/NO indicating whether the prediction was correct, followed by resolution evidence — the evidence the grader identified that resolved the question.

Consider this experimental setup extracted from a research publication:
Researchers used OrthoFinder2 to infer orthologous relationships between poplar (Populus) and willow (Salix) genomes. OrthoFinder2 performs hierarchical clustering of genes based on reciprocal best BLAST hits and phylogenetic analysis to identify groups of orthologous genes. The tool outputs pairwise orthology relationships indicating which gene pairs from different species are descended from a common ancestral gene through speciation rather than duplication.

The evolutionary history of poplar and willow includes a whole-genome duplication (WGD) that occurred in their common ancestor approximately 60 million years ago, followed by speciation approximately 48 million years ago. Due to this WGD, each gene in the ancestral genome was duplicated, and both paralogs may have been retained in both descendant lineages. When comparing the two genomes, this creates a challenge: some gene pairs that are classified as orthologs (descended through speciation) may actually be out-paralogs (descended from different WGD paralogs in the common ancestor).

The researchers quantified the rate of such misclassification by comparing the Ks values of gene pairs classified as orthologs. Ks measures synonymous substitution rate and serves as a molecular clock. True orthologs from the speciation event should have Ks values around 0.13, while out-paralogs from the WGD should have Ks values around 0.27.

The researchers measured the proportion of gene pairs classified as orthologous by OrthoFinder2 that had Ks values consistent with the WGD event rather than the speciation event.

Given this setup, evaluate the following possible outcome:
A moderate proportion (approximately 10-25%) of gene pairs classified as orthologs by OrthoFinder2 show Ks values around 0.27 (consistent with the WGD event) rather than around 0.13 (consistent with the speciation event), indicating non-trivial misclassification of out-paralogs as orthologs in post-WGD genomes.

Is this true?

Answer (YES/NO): YES